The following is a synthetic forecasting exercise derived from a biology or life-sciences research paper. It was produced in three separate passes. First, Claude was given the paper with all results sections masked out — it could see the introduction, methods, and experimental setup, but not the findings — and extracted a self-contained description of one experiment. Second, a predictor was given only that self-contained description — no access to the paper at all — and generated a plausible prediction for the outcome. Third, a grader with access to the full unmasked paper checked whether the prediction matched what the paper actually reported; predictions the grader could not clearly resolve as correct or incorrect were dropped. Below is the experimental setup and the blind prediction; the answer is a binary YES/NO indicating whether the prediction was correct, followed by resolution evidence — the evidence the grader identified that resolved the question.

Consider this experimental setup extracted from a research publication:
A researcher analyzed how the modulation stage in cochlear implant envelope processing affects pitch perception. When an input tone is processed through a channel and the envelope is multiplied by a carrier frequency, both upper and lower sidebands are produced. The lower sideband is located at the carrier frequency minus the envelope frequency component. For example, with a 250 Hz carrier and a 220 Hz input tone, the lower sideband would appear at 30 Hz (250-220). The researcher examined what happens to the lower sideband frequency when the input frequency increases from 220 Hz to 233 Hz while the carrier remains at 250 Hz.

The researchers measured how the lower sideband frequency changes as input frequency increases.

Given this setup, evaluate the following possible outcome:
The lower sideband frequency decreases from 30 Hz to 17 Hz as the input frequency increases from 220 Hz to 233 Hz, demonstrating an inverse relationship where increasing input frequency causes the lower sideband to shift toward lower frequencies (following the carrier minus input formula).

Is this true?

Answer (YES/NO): YES